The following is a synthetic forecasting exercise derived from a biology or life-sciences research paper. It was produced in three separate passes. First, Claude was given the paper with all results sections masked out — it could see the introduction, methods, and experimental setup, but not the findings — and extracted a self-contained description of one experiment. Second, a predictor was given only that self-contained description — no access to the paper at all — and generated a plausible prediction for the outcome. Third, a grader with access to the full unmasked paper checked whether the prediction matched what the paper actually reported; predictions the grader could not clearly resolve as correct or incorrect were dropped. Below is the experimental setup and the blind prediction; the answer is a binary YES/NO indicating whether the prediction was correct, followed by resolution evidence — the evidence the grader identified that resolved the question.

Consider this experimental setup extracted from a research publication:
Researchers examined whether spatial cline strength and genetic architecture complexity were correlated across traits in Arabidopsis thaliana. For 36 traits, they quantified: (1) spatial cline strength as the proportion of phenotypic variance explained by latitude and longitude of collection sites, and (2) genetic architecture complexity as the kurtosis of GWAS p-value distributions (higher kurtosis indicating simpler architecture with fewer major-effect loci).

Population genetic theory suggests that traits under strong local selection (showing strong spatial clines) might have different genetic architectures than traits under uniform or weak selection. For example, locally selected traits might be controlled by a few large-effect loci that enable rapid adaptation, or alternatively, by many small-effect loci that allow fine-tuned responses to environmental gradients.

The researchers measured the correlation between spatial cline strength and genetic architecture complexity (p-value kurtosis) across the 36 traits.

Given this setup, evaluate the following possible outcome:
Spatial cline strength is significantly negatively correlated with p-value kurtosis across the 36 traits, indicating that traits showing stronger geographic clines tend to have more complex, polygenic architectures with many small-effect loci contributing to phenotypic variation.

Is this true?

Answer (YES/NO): YES